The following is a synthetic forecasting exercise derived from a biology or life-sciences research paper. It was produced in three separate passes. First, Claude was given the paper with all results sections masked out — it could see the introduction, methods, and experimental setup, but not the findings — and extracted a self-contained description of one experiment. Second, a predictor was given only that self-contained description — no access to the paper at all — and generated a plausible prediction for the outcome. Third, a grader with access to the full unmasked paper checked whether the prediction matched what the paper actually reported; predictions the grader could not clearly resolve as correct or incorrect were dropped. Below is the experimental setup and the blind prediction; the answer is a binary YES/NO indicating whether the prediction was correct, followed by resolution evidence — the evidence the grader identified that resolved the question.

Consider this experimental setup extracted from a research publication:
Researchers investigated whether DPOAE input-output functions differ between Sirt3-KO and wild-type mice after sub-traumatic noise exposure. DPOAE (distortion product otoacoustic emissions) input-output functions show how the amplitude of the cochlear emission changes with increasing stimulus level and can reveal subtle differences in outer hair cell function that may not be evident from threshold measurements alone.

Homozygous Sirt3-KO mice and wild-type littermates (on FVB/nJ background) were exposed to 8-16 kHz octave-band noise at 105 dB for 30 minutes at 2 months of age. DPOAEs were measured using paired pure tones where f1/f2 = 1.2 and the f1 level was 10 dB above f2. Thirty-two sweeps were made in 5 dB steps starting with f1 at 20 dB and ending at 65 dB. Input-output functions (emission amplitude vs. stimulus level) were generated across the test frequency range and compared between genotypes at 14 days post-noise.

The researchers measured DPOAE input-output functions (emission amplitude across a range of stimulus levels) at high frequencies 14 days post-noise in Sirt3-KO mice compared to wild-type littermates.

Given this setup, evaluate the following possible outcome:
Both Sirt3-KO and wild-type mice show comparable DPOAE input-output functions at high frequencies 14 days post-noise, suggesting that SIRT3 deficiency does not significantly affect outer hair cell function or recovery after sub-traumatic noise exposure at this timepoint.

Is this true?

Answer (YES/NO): YES